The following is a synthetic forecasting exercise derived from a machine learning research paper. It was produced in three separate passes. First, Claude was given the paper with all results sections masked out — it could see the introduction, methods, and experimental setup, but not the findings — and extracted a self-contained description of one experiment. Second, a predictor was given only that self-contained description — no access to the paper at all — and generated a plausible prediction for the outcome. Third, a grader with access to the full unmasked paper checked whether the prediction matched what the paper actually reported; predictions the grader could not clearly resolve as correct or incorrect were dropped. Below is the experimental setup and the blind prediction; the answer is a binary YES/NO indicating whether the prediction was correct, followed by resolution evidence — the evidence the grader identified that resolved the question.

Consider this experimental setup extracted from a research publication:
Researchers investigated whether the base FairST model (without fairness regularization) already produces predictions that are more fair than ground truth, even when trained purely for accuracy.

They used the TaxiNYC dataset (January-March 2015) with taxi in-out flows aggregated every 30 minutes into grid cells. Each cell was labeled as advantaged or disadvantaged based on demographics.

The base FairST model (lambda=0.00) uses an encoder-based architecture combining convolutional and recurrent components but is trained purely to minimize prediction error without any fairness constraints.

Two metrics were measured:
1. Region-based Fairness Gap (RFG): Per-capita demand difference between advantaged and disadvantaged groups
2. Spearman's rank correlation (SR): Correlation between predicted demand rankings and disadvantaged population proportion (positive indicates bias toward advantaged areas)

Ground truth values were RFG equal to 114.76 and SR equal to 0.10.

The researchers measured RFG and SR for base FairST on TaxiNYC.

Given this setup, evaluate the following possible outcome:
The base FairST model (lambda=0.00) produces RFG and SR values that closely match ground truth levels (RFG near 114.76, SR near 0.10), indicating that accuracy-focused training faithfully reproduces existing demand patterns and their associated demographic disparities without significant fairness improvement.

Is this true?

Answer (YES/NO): NO